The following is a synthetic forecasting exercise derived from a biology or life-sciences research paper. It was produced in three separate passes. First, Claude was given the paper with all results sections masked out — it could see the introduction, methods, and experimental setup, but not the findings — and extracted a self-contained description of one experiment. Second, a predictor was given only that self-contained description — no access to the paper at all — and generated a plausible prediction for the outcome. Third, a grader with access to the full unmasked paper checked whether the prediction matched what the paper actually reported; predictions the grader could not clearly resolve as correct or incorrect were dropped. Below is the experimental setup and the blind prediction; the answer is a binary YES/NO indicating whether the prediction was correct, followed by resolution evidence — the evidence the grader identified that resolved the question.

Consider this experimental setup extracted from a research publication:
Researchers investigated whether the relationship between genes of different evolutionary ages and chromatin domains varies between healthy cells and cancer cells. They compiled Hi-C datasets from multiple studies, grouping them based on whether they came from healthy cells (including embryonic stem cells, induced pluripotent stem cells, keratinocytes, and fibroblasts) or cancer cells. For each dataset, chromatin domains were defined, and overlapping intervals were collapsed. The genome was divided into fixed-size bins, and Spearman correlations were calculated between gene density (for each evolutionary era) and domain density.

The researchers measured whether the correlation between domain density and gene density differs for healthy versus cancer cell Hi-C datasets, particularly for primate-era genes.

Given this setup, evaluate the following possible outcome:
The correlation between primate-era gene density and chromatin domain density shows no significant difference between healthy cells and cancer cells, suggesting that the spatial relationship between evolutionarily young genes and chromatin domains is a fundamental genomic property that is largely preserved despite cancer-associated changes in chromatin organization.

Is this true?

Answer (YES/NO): NO